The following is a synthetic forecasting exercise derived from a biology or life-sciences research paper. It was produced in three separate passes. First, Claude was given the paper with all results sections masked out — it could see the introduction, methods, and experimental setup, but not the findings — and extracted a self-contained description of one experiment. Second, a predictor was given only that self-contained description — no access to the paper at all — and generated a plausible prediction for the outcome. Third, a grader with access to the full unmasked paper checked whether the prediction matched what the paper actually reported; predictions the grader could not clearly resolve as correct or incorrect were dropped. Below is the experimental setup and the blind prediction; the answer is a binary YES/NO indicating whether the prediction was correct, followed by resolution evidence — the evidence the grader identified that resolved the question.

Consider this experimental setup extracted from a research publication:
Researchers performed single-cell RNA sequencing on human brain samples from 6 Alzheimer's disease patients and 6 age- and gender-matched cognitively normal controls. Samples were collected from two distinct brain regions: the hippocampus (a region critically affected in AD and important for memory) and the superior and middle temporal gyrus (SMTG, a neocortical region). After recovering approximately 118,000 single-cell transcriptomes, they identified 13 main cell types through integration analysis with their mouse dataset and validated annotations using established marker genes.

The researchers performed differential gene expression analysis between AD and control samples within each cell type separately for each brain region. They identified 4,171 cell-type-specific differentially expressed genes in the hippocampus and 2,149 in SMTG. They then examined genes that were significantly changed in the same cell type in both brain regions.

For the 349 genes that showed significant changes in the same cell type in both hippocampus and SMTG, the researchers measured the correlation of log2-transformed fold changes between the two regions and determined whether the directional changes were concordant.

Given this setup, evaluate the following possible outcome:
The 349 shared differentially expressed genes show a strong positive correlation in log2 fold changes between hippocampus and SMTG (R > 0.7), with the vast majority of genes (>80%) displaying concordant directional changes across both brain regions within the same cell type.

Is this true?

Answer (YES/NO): NO